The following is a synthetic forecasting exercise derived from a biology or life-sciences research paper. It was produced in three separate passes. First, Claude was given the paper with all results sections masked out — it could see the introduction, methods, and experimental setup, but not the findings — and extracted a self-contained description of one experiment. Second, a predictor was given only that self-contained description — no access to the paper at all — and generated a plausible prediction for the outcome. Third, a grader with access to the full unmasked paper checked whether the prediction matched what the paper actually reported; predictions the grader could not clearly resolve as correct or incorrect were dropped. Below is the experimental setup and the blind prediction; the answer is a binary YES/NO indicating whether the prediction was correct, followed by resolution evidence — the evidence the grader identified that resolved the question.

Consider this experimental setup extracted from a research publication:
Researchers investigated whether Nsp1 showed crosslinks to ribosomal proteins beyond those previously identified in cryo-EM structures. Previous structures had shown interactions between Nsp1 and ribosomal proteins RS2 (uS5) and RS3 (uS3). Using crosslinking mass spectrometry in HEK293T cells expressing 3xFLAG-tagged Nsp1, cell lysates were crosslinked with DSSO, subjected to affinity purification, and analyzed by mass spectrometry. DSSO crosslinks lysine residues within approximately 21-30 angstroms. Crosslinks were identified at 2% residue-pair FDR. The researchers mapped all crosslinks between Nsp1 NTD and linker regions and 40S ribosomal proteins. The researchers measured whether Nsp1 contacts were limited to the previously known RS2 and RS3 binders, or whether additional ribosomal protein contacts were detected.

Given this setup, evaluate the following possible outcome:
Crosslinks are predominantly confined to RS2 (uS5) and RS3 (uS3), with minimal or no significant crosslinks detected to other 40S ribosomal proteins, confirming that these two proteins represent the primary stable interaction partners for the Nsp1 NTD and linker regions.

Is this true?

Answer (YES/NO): NO